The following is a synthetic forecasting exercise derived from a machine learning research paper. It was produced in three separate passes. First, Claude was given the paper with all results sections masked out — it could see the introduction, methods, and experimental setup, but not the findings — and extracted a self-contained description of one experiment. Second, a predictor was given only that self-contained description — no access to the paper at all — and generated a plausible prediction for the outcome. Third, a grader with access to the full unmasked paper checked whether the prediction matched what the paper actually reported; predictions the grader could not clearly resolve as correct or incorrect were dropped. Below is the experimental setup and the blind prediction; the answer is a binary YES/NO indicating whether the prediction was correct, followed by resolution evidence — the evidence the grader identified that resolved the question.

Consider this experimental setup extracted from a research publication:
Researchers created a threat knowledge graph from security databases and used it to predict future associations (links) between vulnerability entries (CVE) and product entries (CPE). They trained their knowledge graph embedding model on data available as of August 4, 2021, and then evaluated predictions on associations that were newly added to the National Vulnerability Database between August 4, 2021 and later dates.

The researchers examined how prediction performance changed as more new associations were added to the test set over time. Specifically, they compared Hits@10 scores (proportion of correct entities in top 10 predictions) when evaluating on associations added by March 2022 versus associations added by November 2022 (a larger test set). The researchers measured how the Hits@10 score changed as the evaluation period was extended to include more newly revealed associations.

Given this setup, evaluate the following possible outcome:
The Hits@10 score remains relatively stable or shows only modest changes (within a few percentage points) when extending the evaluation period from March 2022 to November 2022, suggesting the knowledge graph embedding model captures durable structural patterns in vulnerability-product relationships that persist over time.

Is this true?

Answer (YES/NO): NO